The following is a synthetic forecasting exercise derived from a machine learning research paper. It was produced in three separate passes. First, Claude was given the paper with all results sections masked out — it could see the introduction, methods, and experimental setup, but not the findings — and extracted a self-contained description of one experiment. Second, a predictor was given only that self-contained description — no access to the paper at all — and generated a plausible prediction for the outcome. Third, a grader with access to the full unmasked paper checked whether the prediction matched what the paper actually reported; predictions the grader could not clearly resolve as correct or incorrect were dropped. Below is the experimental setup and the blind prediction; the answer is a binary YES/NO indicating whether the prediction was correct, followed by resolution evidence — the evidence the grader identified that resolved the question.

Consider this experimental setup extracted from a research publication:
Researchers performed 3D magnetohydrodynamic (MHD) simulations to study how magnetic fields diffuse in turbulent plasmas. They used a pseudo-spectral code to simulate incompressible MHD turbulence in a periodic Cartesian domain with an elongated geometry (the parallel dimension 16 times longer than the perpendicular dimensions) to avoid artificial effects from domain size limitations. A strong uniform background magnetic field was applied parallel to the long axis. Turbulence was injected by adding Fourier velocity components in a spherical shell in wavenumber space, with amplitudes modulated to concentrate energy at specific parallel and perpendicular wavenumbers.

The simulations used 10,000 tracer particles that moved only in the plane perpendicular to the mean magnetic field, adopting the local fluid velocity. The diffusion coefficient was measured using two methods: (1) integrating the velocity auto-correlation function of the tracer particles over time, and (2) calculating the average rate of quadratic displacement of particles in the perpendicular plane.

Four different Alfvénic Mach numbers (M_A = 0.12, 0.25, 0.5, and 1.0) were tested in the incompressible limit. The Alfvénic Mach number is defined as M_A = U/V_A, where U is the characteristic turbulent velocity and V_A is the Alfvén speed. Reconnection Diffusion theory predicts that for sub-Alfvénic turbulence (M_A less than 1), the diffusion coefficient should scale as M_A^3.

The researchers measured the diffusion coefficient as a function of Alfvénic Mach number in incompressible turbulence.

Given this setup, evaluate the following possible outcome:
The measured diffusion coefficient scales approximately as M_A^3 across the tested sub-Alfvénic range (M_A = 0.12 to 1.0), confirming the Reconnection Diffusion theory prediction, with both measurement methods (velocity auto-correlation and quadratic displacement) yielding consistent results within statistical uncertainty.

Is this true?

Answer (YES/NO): YES